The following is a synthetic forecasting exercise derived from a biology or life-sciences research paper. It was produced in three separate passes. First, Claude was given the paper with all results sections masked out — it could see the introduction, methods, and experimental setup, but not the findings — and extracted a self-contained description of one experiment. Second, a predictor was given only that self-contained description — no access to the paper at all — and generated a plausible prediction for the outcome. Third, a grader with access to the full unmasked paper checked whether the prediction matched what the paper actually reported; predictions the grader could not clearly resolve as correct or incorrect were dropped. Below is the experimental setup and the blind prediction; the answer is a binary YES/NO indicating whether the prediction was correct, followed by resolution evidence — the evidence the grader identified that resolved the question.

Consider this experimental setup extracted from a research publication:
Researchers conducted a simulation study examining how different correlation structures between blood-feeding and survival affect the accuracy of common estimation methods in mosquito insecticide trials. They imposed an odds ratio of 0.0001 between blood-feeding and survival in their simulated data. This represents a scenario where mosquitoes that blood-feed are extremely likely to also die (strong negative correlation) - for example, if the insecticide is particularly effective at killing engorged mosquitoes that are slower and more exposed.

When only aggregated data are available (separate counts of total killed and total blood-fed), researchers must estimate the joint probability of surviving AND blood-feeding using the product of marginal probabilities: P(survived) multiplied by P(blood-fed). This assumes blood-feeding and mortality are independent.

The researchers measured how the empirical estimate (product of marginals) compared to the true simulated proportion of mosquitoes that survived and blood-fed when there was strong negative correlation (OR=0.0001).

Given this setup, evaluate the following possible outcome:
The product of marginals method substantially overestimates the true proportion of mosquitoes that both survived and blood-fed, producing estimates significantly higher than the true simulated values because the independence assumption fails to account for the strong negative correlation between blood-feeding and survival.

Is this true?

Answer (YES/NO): NO